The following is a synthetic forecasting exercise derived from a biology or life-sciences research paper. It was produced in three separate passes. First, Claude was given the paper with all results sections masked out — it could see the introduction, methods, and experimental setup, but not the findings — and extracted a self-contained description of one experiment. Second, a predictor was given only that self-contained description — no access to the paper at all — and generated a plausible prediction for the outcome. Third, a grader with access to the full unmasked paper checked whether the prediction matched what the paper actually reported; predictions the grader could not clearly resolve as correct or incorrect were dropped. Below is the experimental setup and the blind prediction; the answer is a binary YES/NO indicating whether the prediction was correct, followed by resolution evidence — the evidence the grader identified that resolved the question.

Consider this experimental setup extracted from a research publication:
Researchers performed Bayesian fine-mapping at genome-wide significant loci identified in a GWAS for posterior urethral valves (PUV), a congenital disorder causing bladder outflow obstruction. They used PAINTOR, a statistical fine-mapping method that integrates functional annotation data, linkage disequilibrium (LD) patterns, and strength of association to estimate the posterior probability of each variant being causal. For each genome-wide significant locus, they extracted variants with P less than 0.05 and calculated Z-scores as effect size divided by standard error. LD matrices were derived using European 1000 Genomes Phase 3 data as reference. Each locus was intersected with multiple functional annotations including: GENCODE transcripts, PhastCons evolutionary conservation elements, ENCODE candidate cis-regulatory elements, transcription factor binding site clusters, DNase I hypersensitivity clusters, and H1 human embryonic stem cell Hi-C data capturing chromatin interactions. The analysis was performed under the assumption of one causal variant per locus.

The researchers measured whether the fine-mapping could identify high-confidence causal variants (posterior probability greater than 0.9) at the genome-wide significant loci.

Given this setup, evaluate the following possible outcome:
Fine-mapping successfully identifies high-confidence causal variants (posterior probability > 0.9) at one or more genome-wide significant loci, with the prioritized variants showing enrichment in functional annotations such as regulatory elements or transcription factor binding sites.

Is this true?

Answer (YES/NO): YES